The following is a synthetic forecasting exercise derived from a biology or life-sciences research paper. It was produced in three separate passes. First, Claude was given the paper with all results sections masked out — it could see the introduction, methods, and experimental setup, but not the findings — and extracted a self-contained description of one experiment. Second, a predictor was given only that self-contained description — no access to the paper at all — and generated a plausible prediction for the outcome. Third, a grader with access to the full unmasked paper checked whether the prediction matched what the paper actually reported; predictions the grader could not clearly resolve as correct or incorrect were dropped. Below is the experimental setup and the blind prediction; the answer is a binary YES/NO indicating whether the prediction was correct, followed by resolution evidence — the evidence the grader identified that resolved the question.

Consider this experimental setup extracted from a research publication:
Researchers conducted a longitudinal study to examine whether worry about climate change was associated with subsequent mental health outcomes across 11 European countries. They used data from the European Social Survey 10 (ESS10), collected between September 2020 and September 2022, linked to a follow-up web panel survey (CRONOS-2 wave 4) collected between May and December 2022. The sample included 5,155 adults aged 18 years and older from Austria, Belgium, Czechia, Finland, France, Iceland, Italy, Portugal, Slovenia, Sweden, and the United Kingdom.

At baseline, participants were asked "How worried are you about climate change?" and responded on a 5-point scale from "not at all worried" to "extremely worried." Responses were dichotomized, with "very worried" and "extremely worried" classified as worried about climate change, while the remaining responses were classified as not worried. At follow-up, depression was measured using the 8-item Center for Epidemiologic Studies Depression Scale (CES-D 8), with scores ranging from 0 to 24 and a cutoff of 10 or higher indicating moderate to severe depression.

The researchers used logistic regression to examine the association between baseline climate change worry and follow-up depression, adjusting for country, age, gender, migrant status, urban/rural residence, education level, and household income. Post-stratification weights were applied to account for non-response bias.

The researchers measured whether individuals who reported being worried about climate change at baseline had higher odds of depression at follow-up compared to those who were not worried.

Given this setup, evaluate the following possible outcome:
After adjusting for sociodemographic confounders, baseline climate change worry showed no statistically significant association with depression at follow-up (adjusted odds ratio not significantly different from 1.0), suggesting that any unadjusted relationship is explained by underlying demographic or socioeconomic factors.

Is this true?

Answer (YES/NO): YES